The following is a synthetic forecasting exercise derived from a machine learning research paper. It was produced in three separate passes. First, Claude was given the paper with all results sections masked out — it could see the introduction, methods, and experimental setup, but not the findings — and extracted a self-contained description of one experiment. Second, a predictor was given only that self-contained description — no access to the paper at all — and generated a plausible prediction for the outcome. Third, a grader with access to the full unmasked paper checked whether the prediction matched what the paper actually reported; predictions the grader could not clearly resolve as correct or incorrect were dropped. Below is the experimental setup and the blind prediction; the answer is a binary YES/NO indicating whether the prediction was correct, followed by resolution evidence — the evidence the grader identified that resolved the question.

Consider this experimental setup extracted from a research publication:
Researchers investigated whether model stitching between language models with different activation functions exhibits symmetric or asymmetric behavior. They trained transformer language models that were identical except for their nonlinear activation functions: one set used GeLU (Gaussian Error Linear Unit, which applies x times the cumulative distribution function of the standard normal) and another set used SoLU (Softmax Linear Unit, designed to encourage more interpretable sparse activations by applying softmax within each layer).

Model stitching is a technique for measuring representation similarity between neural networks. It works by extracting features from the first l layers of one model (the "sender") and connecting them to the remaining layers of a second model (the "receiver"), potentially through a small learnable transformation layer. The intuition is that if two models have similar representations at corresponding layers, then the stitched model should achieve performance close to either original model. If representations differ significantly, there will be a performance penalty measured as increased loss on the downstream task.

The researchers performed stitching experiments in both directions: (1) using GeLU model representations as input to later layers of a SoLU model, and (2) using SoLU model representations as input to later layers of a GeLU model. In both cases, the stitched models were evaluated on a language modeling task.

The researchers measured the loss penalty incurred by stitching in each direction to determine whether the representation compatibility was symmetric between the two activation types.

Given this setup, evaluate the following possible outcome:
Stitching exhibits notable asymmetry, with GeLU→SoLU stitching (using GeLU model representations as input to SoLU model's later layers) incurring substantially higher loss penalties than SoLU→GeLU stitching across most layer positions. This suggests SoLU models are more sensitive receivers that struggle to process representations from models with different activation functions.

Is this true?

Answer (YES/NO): NO